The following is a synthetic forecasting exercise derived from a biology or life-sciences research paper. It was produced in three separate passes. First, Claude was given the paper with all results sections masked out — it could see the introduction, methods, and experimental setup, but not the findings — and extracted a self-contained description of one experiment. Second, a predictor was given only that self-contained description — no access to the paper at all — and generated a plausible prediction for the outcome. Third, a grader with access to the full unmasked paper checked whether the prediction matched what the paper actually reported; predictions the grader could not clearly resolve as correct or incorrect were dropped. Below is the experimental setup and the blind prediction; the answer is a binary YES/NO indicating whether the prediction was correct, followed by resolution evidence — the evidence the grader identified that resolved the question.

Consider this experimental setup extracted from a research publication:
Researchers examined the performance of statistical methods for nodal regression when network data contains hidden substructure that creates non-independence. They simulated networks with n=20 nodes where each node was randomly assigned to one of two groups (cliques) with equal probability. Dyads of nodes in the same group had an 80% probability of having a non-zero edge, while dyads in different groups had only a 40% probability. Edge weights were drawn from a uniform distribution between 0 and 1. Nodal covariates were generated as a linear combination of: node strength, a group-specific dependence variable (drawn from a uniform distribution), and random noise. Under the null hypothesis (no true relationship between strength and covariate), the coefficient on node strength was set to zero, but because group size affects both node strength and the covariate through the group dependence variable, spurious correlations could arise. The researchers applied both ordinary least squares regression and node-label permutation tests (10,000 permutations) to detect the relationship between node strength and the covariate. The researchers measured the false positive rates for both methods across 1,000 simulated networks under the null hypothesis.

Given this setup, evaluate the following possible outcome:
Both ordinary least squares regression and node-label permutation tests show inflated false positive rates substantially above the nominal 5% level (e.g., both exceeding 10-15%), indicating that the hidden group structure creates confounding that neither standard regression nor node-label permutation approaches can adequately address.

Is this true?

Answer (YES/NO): YES